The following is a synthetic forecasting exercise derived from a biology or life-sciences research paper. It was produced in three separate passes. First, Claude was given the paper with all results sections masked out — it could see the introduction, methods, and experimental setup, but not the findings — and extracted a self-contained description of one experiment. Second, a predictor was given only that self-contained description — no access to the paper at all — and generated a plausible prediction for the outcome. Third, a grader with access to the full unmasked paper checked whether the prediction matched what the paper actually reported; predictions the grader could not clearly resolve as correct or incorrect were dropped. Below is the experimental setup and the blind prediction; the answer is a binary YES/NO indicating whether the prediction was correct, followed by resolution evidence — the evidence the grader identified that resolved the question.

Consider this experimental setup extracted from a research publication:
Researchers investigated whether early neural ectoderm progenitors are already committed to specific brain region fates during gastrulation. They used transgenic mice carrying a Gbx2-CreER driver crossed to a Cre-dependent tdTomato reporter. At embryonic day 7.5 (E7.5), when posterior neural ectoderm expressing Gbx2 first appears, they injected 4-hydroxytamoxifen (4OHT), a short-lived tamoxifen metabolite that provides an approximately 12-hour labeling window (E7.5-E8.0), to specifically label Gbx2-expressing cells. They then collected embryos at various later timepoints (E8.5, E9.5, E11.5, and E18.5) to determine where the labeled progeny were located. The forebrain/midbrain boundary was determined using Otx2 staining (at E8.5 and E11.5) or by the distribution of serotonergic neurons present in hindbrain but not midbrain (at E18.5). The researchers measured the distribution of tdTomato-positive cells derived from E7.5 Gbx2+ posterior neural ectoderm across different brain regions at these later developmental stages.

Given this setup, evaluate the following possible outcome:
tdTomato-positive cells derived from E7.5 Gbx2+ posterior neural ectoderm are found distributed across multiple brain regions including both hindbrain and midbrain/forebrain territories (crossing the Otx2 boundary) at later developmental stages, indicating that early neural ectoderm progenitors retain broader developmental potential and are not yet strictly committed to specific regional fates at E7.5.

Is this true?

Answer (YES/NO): NO